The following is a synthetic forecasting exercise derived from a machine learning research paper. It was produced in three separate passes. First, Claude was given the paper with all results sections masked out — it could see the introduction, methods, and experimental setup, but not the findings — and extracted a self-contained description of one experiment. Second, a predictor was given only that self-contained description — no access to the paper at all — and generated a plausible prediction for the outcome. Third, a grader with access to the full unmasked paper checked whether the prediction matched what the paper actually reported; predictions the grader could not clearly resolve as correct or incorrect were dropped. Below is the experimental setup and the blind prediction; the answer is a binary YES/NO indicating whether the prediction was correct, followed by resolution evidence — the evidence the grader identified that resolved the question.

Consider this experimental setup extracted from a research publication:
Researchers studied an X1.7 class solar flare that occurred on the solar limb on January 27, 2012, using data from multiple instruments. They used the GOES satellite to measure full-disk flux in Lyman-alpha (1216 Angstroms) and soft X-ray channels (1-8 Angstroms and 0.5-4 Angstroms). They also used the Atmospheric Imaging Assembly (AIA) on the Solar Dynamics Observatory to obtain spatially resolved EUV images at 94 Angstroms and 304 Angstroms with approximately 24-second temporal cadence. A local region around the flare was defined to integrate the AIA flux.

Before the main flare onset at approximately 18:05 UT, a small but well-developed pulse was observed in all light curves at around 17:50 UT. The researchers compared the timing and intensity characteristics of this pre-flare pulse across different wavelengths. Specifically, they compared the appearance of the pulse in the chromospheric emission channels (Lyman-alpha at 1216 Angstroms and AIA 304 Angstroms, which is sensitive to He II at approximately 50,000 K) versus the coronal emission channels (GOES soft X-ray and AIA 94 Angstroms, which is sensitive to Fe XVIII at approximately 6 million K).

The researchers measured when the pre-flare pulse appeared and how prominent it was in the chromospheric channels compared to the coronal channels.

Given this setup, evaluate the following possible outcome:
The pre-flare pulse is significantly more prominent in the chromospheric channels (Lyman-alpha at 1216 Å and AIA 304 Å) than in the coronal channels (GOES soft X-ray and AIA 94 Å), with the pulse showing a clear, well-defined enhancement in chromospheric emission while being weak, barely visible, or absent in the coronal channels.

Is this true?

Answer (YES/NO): NO